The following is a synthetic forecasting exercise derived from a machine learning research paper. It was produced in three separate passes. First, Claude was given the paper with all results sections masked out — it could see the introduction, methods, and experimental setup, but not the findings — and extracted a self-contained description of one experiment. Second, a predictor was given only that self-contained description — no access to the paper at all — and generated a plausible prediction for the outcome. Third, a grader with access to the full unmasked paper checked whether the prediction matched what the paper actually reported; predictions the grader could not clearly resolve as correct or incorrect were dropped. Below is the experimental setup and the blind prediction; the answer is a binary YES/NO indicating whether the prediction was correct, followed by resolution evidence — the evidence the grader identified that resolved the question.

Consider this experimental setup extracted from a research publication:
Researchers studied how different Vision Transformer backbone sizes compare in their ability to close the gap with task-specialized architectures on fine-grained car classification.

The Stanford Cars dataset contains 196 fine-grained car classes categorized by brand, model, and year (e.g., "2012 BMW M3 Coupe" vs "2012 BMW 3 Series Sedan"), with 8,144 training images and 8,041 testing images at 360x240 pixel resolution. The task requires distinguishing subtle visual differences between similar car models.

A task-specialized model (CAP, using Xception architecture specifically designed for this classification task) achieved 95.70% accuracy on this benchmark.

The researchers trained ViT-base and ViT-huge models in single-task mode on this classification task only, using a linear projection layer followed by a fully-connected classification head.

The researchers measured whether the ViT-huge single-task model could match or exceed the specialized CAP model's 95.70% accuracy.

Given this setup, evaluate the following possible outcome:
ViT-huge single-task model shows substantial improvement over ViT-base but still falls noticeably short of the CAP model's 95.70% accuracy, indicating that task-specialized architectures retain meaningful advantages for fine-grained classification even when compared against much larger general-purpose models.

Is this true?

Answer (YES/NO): NO